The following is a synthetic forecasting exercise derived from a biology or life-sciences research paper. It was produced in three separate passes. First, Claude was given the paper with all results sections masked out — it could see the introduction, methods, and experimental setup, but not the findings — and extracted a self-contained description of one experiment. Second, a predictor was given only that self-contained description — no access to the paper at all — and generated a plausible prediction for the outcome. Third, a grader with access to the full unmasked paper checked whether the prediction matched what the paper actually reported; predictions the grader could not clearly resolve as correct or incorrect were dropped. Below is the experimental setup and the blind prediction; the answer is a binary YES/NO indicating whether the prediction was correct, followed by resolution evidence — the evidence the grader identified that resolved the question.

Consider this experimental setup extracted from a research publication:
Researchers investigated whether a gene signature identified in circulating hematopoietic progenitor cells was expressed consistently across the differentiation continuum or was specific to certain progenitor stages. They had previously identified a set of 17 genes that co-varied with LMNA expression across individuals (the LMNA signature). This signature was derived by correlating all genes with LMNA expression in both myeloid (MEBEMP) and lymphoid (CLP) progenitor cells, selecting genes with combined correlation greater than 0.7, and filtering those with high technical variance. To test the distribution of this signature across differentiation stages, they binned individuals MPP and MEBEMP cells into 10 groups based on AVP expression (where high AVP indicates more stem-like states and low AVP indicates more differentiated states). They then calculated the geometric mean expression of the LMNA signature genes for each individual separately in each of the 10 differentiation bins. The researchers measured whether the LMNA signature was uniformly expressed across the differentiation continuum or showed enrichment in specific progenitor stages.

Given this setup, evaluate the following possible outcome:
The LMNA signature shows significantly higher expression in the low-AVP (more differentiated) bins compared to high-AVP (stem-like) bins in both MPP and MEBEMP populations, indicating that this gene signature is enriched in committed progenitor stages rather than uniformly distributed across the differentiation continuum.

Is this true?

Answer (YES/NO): NO